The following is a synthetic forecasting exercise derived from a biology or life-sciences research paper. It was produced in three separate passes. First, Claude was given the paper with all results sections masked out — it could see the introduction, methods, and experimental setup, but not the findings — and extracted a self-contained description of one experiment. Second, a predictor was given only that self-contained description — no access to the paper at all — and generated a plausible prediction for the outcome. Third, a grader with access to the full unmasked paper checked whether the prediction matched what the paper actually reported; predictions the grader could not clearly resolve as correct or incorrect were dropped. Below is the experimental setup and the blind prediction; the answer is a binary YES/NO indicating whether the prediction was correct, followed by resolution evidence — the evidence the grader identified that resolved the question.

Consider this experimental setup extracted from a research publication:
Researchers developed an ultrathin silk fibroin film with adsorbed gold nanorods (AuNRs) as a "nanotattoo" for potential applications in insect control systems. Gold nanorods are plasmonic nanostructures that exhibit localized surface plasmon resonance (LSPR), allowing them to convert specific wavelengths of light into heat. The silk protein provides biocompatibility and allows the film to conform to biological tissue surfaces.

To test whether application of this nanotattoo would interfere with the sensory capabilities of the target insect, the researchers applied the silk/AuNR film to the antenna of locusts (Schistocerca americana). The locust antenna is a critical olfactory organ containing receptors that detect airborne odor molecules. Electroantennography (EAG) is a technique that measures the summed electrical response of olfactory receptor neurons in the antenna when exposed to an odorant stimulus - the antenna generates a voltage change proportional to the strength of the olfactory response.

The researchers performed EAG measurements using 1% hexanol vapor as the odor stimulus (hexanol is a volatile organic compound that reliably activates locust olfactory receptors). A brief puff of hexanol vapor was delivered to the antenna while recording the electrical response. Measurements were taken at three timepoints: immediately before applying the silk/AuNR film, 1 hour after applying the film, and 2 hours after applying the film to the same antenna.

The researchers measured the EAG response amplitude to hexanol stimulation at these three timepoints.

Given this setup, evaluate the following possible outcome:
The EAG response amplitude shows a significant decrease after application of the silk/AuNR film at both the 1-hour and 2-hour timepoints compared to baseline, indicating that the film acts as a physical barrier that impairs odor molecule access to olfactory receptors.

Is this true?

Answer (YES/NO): YES